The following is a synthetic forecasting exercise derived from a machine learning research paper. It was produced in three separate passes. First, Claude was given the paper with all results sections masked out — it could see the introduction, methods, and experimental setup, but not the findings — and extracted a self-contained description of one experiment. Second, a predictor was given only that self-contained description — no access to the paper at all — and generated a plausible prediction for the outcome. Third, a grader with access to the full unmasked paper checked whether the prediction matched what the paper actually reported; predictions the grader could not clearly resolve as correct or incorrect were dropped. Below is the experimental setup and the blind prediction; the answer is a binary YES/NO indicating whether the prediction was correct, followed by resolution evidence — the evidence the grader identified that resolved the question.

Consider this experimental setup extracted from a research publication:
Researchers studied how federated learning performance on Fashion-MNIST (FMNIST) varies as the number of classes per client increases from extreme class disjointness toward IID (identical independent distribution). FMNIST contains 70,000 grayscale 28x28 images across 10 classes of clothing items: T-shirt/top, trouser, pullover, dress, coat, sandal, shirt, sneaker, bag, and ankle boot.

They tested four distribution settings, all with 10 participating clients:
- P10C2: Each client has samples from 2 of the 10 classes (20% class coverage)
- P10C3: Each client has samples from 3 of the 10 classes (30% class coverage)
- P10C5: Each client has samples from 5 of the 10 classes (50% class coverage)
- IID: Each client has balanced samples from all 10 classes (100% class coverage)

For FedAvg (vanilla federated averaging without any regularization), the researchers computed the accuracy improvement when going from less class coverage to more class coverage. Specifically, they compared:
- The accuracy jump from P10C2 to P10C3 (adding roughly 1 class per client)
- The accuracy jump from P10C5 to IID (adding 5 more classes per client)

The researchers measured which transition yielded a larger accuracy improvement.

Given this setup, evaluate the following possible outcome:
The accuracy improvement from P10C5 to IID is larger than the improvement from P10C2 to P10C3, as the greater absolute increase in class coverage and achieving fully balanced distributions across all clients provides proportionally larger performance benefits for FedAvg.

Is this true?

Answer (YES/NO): NO